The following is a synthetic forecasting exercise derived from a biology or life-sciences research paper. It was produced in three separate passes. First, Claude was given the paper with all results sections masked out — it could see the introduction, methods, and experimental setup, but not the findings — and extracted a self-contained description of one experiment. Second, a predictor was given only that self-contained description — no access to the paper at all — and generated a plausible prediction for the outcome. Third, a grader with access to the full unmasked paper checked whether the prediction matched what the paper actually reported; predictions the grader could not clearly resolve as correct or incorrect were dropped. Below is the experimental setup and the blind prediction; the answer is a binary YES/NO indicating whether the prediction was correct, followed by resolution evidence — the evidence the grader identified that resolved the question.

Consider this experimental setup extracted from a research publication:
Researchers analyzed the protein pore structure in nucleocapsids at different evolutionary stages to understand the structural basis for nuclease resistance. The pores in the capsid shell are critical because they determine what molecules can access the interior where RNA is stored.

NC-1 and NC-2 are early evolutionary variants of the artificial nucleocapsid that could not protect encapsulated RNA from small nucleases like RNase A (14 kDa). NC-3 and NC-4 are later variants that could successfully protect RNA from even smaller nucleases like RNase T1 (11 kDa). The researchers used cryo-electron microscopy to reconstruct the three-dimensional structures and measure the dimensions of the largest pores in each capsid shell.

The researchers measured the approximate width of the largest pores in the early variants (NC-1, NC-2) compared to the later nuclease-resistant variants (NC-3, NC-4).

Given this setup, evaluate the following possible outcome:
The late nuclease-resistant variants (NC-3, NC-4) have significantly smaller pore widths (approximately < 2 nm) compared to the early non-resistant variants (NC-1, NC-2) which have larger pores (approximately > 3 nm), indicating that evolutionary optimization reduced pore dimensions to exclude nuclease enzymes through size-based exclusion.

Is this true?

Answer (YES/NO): NO